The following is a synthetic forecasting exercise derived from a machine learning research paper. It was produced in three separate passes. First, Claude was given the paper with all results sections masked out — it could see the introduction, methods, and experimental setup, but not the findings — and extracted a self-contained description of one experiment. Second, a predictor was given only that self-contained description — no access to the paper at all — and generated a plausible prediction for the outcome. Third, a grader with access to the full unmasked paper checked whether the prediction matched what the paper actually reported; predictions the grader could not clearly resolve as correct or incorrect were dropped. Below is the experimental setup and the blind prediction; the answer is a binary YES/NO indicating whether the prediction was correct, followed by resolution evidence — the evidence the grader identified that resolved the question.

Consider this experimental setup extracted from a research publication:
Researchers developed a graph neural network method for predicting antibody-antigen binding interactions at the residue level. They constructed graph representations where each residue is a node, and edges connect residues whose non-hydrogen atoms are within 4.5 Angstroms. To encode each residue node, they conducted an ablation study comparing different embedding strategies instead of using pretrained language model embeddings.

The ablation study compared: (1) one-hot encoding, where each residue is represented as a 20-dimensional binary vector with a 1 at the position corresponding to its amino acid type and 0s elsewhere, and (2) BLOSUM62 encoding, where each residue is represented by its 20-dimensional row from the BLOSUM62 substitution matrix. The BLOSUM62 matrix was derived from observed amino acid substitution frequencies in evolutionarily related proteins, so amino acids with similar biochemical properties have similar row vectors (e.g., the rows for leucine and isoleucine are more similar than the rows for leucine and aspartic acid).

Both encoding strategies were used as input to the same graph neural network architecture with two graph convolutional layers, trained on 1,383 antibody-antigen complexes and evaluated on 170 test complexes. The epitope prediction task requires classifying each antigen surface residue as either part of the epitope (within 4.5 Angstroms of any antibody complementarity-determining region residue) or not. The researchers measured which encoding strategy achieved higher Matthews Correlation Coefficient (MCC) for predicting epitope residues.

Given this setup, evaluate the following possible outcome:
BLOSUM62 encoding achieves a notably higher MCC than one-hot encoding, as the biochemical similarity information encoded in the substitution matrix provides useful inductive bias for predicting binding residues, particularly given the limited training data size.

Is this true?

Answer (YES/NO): NO